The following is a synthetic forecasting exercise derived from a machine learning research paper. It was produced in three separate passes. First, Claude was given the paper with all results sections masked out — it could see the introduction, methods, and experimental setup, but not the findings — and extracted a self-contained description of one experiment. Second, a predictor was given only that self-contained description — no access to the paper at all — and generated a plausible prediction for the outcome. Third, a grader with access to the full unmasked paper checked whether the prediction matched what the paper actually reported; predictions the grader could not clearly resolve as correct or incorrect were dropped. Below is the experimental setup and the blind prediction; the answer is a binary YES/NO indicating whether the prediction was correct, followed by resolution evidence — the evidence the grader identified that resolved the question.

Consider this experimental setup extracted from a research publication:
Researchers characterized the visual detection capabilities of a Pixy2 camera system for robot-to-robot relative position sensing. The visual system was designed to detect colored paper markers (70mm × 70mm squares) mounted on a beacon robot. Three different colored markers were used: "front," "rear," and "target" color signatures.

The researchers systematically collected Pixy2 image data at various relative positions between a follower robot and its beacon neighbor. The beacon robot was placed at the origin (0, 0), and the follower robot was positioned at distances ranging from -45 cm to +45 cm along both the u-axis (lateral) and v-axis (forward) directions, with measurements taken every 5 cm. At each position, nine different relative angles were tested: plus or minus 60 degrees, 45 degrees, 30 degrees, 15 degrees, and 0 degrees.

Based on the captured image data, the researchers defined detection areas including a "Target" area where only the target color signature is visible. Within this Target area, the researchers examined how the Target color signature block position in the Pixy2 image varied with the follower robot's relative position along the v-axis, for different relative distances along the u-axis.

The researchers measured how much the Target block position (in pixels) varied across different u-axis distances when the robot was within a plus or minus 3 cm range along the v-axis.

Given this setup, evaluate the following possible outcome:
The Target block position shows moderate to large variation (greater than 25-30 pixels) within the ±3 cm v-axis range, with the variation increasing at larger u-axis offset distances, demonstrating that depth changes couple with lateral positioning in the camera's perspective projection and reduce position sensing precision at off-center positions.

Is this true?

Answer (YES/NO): NO